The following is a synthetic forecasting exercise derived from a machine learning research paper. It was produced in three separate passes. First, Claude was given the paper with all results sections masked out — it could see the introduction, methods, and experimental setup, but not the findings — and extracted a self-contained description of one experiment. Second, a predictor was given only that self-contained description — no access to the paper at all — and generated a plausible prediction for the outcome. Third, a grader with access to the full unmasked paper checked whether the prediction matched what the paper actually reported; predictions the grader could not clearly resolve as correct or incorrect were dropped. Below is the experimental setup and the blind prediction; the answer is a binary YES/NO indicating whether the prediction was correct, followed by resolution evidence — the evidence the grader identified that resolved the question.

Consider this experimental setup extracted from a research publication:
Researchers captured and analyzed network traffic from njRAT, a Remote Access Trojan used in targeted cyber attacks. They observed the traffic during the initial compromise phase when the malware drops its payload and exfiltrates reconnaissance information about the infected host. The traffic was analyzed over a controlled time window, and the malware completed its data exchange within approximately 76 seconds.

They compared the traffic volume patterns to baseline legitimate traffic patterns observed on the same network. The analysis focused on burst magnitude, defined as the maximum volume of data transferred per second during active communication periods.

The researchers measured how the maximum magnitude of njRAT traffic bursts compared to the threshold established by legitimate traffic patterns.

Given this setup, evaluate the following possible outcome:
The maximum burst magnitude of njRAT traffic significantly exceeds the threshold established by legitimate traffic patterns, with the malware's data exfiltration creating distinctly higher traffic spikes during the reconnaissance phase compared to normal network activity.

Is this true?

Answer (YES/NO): NO